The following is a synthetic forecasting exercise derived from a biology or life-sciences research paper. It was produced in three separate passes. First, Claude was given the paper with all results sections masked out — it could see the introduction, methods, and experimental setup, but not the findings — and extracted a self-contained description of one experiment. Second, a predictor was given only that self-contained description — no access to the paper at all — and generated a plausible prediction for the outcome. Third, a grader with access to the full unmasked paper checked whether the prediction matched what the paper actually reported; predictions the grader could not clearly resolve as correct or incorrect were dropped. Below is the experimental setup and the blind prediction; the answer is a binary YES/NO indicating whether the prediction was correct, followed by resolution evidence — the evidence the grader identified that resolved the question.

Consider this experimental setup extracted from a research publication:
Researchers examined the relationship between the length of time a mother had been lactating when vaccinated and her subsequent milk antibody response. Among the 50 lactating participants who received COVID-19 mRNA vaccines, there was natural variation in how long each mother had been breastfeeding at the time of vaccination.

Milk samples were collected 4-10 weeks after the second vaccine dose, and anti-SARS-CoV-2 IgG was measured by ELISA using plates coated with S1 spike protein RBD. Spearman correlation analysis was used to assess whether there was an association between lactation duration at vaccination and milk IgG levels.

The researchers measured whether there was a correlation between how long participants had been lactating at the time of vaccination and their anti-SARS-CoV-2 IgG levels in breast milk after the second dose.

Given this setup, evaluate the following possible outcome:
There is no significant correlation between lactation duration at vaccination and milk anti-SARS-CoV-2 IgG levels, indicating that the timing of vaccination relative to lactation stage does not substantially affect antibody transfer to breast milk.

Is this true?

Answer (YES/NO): YES